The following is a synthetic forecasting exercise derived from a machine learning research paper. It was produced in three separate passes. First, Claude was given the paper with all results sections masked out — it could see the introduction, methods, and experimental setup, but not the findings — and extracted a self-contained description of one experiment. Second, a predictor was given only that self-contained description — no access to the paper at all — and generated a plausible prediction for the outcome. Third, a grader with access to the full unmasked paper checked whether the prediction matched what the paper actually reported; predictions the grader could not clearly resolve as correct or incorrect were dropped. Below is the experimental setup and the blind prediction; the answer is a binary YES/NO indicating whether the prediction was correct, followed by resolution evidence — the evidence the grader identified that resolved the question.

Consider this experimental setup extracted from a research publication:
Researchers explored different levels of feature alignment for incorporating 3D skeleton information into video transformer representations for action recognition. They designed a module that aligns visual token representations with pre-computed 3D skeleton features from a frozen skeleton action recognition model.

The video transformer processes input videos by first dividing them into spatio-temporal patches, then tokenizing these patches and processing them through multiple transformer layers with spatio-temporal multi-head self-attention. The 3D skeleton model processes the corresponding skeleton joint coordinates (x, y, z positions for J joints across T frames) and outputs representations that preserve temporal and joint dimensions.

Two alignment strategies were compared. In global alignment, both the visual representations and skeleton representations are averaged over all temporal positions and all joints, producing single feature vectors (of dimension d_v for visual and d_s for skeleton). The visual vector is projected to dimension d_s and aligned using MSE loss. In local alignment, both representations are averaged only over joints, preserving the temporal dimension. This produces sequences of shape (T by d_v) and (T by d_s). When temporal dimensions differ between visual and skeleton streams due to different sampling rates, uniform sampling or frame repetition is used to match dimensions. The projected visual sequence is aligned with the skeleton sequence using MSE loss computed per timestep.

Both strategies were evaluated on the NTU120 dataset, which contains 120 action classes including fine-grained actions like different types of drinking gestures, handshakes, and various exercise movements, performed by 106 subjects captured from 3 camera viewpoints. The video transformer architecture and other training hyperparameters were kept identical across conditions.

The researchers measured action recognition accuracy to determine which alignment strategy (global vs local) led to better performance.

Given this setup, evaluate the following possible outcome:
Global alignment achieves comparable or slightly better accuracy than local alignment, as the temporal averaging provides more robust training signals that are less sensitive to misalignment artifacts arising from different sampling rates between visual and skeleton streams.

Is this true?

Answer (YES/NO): YES